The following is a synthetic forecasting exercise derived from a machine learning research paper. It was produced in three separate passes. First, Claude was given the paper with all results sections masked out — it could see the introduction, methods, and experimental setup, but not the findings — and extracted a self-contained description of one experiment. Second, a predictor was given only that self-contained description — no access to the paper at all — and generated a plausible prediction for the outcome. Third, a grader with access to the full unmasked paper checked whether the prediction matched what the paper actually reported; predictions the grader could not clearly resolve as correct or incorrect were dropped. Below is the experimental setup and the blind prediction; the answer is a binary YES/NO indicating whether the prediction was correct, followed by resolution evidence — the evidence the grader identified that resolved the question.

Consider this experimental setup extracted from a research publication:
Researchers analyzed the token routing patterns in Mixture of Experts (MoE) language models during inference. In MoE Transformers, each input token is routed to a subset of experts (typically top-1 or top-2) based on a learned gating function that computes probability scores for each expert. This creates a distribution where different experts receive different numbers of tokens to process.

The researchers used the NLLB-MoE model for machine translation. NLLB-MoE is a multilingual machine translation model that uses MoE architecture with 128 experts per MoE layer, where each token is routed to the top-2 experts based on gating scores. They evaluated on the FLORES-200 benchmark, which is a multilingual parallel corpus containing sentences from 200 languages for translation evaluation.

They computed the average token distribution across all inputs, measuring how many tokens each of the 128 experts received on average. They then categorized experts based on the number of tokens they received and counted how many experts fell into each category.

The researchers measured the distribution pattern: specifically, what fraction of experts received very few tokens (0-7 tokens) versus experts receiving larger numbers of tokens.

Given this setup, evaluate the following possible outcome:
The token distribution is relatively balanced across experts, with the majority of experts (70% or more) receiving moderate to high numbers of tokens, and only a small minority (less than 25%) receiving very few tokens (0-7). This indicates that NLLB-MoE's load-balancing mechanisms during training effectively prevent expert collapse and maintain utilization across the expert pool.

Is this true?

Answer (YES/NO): NO